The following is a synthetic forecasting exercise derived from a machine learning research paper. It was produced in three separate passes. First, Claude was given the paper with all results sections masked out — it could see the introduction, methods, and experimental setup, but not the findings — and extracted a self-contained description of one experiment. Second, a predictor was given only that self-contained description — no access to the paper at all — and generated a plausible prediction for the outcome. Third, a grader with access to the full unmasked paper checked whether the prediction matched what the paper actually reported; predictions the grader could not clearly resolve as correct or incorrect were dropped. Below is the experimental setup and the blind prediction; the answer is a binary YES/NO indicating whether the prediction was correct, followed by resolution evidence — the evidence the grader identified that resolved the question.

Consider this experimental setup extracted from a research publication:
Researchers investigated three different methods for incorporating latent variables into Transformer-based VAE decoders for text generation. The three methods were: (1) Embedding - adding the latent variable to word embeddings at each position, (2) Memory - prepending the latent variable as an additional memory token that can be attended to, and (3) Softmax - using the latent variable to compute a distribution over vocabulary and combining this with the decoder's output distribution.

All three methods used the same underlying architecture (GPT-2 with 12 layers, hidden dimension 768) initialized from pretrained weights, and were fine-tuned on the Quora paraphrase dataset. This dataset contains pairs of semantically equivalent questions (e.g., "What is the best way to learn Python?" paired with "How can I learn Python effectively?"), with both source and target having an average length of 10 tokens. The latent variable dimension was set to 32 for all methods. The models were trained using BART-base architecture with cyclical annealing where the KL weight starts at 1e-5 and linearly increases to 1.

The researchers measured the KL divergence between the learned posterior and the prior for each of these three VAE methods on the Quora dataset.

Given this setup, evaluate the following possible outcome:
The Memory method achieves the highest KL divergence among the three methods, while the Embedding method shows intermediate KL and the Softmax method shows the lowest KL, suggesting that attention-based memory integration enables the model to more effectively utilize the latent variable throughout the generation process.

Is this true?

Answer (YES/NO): NO